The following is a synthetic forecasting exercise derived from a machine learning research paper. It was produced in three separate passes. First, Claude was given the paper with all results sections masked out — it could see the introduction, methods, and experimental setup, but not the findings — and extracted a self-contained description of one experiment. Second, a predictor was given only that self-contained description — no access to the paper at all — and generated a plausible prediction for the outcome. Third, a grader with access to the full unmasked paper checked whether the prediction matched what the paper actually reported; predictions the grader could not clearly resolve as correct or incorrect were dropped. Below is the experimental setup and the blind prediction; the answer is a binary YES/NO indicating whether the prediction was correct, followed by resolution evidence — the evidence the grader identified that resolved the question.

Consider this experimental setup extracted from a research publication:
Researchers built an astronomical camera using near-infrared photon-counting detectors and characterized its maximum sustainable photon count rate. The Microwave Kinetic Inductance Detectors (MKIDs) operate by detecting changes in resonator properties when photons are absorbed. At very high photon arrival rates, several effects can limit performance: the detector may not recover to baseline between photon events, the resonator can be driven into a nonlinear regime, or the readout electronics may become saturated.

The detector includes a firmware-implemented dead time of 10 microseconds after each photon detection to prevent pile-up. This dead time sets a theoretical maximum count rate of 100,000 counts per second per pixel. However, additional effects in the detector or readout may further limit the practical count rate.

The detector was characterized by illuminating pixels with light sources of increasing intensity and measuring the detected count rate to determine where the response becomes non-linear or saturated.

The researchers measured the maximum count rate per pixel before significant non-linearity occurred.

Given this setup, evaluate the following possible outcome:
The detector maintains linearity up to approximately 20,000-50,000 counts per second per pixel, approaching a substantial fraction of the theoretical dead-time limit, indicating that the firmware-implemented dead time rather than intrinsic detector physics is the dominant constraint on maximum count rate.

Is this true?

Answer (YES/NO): NO